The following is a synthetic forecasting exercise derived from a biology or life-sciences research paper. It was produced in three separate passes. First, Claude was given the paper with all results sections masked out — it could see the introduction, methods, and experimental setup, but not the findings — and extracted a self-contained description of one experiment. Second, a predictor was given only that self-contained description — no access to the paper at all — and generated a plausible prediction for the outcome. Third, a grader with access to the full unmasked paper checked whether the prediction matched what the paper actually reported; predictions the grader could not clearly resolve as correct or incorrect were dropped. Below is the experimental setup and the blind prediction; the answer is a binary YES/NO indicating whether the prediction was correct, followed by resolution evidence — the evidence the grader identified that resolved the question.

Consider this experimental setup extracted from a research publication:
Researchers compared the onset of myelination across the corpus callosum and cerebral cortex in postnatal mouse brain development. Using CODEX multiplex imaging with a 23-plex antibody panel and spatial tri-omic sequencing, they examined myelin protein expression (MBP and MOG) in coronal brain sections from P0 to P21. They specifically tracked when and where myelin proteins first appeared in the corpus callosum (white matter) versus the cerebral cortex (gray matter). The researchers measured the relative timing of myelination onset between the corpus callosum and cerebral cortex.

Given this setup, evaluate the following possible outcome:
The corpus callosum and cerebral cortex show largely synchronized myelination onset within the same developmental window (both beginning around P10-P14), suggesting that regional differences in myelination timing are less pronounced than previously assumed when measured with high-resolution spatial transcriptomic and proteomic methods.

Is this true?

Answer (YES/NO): NO